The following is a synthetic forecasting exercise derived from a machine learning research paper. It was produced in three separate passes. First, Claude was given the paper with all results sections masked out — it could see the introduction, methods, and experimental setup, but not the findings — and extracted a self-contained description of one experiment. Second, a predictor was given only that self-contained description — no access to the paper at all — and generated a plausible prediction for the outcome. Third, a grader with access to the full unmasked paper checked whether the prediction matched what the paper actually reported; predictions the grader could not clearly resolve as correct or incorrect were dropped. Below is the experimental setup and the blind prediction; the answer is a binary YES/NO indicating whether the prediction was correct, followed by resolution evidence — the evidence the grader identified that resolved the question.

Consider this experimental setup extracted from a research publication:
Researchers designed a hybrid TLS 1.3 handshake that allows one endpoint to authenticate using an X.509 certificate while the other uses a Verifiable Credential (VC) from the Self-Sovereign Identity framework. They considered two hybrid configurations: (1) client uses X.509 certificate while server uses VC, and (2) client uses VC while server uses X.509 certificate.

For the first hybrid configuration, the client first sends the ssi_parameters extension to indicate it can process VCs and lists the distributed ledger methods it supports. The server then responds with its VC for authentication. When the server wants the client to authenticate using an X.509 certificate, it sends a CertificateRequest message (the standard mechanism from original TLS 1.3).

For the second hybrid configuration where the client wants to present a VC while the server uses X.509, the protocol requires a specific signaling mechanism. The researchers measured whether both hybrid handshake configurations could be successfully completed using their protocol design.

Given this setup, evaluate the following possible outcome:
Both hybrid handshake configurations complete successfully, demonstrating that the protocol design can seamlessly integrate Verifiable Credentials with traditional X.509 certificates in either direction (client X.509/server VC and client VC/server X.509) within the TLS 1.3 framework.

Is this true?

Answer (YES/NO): YES